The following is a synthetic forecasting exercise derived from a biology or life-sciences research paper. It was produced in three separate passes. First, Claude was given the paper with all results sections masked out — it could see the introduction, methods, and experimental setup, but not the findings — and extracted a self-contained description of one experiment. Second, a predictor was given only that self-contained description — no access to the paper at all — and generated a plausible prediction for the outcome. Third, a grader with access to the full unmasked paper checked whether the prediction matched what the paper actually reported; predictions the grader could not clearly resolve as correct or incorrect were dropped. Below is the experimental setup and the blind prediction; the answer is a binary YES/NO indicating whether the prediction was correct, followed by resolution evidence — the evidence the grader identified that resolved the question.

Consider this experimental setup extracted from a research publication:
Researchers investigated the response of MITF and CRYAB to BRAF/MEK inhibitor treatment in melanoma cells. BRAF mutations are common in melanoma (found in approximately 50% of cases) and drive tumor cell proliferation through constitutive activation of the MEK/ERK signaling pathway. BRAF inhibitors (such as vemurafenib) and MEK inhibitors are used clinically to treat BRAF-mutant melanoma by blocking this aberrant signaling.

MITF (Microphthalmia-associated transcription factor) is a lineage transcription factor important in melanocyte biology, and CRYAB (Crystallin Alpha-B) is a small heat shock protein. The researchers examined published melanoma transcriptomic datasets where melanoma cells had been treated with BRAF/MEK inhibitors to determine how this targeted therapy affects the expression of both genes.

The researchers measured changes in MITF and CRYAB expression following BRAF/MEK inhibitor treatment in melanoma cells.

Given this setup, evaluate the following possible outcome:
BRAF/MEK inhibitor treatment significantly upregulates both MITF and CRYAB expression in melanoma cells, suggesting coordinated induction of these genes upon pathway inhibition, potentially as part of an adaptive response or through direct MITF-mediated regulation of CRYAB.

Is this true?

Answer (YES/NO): YES